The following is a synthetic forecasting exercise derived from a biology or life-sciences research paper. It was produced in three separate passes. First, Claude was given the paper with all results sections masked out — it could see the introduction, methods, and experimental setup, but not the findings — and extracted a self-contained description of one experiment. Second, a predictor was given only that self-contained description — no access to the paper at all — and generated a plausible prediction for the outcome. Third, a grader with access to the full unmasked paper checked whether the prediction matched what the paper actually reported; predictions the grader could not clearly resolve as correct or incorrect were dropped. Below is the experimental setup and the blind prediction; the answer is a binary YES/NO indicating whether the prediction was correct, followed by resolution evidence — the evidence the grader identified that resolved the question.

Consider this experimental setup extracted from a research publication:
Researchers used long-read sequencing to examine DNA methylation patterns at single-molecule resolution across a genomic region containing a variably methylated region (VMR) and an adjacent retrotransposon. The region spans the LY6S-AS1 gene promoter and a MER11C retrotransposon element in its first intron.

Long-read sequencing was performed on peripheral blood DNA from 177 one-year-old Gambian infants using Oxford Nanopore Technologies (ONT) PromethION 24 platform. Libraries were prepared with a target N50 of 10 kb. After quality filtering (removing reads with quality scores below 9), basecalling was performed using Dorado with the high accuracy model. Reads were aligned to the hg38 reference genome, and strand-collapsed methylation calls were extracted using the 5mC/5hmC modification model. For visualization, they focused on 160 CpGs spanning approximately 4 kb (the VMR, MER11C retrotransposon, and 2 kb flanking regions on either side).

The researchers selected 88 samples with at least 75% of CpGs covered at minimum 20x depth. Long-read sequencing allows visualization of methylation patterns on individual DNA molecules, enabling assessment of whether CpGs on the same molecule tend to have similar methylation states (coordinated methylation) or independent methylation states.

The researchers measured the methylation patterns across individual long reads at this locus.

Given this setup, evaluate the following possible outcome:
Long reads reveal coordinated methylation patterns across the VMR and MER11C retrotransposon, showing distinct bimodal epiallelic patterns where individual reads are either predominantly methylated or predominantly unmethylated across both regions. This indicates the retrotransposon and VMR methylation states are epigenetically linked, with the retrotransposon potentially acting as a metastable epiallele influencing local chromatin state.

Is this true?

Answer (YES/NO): NO